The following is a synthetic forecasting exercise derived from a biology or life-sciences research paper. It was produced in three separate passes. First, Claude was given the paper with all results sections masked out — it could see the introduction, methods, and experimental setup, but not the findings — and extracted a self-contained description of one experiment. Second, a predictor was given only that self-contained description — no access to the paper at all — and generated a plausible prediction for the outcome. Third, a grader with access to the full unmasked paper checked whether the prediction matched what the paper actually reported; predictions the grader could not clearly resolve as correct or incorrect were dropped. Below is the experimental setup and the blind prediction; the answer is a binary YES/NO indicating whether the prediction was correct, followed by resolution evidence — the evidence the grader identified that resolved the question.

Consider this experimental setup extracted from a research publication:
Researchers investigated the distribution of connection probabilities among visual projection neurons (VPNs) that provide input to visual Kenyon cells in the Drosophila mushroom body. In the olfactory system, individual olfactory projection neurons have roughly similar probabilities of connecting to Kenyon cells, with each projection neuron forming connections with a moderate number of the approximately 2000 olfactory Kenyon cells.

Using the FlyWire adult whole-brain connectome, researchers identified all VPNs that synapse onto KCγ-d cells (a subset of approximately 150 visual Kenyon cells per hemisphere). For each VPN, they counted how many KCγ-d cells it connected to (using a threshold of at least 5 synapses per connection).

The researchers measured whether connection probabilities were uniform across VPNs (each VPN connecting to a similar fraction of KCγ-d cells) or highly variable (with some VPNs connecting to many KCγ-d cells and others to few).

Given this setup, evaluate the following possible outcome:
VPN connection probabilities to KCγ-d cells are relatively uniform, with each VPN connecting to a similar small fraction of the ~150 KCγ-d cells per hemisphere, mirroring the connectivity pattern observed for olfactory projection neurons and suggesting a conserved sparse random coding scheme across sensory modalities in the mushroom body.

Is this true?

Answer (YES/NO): NO